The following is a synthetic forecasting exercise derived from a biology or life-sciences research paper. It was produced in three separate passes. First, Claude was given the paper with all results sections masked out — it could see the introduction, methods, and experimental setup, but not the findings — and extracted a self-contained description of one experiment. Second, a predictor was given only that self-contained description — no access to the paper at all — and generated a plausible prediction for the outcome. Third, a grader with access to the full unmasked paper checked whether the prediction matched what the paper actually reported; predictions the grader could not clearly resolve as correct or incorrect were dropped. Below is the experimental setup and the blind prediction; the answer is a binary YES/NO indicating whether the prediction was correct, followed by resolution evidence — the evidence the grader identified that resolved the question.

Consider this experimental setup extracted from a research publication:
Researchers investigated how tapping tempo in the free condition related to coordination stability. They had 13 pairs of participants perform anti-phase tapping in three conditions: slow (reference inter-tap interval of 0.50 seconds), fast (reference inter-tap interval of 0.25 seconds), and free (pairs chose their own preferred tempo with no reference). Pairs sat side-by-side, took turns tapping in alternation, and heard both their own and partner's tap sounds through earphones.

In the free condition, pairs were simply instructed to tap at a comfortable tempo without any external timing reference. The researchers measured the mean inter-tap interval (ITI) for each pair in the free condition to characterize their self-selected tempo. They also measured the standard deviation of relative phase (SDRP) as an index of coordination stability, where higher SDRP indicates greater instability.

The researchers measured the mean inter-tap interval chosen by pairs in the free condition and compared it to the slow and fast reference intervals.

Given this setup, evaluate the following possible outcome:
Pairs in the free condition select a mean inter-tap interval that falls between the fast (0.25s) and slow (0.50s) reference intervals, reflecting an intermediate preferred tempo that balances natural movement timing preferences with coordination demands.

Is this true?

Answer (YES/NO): NO